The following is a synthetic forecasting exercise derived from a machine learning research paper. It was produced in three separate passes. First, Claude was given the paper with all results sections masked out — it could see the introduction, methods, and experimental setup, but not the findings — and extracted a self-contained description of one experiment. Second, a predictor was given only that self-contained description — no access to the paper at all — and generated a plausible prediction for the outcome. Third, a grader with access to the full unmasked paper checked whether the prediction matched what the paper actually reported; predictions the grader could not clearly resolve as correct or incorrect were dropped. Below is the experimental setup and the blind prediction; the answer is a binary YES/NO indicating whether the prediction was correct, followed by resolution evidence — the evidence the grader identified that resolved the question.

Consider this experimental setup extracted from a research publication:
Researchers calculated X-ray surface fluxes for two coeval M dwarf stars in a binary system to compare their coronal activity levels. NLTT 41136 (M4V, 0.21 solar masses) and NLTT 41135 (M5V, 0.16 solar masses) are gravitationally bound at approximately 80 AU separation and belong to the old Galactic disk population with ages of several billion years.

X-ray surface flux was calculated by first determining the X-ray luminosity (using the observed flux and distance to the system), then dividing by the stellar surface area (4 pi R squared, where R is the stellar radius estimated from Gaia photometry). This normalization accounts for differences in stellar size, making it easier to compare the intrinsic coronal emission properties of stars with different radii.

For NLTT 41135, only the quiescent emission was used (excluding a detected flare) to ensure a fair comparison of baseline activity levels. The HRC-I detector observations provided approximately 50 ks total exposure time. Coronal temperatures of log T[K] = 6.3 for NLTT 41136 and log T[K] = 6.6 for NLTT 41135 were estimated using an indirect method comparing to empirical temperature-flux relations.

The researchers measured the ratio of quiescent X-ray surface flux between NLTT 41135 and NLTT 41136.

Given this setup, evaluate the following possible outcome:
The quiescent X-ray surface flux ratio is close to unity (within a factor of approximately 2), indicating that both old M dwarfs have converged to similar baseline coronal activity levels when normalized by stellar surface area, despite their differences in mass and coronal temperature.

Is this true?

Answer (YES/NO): NO